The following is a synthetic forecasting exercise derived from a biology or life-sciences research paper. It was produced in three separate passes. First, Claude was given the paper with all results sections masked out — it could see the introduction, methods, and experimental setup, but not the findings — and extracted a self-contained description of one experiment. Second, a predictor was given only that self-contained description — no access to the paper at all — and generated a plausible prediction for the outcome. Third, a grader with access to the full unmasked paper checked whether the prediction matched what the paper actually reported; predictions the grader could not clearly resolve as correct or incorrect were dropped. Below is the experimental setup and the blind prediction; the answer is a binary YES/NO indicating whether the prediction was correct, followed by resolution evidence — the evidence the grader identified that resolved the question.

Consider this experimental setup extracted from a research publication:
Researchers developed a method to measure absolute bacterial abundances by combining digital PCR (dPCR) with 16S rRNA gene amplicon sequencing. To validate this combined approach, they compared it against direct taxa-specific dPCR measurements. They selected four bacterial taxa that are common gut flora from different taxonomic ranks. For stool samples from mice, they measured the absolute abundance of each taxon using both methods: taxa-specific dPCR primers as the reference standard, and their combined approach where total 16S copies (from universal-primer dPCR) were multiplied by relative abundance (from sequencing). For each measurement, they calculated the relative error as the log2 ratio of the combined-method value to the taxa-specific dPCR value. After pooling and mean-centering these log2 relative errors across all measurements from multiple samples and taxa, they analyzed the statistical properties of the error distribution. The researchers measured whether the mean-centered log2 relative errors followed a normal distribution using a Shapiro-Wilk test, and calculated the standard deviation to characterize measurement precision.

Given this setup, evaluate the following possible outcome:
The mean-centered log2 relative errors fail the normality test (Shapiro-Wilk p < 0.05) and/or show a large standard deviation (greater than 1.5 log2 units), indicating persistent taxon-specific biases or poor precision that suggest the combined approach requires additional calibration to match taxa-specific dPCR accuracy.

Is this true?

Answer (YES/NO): NO